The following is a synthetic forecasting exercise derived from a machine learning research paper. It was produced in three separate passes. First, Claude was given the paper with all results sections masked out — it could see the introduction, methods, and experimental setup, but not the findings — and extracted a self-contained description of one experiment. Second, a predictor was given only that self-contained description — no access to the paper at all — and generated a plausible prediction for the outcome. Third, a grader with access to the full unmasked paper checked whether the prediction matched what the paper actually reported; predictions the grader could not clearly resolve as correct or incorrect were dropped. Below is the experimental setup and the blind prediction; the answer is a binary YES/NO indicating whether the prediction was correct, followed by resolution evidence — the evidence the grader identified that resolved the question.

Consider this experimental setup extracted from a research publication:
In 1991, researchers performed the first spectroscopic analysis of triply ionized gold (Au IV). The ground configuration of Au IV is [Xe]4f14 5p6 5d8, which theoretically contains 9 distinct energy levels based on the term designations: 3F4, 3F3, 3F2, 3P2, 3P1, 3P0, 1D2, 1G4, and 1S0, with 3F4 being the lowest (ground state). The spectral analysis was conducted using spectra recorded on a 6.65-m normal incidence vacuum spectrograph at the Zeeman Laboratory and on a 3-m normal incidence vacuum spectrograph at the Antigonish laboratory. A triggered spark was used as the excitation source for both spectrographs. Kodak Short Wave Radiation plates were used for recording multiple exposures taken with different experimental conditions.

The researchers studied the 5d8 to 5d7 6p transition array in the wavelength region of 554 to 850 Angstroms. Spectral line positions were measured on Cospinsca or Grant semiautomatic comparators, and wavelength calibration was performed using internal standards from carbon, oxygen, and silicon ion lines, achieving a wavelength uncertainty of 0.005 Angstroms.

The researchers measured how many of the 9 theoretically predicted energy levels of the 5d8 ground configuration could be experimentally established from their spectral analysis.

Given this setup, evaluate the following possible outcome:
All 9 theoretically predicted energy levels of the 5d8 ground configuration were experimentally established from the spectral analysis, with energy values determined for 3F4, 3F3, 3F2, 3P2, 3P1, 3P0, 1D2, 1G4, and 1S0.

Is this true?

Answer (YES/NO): NO